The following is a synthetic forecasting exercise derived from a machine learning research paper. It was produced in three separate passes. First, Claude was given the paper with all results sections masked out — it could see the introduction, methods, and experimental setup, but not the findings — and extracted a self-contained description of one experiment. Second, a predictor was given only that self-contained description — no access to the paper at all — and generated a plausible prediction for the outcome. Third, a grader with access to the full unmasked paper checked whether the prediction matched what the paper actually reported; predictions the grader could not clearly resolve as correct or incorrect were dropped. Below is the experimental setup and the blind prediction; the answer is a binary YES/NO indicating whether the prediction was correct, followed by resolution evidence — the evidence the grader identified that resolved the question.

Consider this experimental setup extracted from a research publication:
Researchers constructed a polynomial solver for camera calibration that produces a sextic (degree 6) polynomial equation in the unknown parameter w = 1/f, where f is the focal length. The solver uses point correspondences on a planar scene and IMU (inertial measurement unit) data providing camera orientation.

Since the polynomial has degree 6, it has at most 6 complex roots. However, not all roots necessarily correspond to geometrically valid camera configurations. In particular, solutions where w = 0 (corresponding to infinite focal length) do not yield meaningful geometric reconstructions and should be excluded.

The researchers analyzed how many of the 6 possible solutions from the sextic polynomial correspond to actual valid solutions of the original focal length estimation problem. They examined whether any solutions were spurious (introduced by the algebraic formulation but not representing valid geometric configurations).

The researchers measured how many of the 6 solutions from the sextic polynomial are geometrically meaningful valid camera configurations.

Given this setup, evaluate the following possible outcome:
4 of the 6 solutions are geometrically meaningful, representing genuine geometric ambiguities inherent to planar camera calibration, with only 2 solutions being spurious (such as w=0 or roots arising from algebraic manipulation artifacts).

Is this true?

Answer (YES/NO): YES